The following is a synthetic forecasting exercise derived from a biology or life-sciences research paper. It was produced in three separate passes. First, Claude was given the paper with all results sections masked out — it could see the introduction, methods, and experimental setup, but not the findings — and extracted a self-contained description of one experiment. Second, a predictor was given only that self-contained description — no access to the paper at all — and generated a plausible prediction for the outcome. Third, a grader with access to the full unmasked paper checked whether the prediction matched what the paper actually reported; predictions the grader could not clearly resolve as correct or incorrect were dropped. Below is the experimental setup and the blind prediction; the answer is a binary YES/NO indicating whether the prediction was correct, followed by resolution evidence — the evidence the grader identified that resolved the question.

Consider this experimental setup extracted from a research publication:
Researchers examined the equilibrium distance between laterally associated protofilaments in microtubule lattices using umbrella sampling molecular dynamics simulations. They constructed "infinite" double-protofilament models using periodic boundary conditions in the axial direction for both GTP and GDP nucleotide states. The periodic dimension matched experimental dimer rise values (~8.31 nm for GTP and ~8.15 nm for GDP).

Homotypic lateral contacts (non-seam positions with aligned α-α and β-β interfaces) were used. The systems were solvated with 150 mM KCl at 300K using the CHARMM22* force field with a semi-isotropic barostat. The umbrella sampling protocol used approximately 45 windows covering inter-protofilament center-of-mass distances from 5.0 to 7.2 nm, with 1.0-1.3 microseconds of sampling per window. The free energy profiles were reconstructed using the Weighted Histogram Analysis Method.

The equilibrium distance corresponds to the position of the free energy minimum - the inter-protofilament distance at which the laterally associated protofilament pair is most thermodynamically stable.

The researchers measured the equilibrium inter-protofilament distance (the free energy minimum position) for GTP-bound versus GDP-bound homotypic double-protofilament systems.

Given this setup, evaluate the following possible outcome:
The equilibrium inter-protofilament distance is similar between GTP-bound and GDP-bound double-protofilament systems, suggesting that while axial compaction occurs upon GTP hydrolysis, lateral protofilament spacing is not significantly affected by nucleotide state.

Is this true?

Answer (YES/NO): YES